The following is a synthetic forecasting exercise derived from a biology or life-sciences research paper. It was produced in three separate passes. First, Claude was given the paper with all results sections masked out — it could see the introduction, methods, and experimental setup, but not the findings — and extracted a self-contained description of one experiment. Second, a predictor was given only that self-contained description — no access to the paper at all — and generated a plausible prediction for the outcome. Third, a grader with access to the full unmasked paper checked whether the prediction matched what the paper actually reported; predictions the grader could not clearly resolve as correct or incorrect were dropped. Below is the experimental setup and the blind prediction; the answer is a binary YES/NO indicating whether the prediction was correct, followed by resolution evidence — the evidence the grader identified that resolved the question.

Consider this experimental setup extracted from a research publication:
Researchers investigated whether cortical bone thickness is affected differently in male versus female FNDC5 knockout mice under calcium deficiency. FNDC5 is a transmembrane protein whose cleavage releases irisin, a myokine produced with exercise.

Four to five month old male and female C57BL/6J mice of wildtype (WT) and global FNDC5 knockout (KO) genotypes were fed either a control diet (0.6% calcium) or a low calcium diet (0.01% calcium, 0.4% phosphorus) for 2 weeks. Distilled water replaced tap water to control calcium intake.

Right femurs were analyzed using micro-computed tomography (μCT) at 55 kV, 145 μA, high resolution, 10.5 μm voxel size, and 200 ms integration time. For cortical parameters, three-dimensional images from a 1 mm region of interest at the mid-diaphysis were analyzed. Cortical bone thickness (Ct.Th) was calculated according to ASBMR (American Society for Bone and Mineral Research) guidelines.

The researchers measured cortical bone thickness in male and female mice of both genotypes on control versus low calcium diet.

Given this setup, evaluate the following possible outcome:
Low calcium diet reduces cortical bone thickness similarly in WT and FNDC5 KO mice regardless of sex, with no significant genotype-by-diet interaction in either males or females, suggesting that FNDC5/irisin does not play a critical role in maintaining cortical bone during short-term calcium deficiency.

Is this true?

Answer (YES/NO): NO